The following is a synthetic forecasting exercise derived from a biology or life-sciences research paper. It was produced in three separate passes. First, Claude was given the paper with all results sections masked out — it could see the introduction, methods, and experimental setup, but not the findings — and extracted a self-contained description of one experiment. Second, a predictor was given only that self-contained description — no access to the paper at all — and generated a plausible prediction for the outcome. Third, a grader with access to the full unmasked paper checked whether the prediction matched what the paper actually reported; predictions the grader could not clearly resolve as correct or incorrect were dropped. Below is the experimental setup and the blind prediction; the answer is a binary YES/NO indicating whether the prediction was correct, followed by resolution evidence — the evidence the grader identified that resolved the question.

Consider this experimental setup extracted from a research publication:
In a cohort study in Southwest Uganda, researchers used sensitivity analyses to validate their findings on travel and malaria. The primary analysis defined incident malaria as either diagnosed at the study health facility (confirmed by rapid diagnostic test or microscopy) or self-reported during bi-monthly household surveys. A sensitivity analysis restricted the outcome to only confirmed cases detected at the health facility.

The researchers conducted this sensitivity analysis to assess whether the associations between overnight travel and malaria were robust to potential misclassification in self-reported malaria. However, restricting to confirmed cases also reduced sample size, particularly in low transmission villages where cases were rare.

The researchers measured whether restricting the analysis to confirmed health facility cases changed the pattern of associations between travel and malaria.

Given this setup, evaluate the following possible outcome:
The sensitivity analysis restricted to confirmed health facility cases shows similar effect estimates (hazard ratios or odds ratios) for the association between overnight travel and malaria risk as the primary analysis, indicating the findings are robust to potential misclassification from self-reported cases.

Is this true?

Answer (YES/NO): NO